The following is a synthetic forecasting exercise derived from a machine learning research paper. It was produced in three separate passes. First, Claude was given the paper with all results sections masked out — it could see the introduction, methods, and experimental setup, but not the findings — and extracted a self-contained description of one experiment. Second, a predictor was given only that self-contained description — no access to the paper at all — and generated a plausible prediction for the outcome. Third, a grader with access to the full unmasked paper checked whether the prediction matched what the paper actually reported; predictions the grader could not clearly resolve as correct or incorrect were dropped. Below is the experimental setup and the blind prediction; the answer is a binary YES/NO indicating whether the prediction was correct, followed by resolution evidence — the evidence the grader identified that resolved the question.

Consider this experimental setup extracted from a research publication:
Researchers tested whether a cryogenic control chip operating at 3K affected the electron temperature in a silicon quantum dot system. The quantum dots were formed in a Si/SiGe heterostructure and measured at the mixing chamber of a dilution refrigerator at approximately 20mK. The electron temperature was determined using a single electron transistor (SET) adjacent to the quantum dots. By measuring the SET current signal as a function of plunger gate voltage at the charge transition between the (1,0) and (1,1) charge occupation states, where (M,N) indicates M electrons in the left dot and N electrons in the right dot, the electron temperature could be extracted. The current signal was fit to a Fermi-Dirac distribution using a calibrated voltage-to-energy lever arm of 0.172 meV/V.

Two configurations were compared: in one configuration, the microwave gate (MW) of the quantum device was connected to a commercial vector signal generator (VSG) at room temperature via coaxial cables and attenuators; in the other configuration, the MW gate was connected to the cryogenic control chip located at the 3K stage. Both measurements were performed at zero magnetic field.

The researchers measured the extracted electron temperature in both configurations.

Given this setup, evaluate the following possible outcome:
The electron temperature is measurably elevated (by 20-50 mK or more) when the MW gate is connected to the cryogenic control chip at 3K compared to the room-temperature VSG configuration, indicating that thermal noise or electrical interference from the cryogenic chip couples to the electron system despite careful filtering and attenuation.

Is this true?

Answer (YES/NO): NO